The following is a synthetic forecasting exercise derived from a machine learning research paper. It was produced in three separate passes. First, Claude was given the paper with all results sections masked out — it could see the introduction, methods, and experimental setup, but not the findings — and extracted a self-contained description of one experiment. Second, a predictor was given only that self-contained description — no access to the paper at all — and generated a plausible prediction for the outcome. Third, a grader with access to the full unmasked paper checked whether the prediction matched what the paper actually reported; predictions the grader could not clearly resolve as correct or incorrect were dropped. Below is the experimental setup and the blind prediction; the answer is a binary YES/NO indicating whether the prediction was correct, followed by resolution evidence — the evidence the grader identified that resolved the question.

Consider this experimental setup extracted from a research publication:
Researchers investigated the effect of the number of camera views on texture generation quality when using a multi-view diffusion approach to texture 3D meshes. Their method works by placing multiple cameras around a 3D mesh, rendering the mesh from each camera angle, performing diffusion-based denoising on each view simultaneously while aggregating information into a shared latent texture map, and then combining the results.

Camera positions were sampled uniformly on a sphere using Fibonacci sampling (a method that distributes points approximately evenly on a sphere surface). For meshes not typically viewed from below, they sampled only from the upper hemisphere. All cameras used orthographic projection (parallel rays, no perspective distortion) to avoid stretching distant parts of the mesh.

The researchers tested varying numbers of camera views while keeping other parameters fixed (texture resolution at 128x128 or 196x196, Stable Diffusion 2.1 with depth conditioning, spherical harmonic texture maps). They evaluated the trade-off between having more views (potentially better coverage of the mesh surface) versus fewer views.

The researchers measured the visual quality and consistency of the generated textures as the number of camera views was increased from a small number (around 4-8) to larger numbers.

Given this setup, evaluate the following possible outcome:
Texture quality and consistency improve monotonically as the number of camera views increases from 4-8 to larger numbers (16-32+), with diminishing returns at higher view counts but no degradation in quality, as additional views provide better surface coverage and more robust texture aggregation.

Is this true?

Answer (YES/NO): NO